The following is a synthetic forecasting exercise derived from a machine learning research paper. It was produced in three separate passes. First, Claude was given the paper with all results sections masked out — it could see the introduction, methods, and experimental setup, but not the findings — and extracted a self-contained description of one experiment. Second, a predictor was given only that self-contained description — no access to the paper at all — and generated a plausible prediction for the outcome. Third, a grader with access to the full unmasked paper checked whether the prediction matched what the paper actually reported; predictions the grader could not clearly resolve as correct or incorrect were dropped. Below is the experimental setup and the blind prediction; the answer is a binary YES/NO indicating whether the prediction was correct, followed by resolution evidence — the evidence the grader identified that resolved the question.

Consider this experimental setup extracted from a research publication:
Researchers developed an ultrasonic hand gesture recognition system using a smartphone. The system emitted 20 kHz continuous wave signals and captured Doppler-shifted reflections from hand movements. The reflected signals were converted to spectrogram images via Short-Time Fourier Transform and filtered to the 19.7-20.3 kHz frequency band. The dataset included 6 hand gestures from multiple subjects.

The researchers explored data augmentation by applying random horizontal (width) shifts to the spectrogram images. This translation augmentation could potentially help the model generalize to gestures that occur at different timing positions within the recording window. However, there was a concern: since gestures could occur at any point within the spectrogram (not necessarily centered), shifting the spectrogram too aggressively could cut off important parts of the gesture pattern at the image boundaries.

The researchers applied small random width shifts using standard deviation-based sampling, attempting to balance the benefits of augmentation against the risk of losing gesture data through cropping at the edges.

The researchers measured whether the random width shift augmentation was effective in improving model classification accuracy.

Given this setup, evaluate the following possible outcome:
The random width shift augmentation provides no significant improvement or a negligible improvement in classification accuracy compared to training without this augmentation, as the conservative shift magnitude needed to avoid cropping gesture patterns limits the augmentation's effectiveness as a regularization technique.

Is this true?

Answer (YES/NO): YES